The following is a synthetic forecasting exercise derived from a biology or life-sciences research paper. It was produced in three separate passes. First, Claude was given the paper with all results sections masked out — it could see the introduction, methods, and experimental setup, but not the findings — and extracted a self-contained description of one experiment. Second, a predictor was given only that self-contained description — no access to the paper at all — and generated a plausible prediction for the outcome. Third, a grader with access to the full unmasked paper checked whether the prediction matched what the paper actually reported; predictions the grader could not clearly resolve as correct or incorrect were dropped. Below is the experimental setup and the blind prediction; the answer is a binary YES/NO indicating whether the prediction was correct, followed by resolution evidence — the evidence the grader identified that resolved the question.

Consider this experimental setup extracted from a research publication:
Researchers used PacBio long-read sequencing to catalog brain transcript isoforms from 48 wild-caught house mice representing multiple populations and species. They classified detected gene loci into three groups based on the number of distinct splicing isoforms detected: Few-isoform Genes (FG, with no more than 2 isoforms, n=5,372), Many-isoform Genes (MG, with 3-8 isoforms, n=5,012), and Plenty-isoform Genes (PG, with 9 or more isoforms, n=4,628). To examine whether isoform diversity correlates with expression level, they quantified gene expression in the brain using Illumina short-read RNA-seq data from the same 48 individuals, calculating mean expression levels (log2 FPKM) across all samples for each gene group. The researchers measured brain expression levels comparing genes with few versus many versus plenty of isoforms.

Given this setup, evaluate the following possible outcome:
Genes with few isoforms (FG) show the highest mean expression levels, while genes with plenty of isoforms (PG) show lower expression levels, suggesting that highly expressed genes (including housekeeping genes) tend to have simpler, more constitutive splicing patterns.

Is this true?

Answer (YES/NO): NO